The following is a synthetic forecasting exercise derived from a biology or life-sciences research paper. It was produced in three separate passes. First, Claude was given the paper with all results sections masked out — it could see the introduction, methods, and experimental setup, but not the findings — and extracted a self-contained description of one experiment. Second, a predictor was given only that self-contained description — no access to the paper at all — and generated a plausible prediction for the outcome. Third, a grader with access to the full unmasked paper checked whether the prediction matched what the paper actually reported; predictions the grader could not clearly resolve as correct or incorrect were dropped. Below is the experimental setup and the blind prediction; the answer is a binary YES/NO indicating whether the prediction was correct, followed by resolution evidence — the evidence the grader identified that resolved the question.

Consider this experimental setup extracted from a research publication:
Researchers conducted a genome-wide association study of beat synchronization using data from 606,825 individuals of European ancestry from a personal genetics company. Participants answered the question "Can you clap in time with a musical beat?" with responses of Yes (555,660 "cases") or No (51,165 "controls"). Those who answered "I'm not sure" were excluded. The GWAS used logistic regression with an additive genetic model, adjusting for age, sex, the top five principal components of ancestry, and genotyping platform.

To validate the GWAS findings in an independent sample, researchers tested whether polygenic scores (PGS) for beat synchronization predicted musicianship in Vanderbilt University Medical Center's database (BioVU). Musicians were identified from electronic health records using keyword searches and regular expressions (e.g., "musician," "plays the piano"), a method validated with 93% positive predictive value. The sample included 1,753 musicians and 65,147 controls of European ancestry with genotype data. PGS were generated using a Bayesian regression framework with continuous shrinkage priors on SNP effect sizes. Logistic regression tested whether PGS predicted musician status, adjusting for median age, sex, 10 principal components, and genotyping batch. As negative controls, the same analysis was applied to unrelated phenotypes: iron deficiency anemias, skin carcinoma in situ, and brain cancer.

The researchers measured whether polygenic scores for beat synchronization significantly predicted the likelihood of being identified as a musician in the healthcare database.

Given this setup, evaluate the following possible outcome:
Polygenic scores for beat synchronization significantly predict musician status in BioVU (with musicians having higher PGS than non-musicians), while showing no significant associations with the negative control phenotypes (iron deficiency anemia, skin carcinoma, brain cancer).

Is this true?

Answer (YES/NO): YES